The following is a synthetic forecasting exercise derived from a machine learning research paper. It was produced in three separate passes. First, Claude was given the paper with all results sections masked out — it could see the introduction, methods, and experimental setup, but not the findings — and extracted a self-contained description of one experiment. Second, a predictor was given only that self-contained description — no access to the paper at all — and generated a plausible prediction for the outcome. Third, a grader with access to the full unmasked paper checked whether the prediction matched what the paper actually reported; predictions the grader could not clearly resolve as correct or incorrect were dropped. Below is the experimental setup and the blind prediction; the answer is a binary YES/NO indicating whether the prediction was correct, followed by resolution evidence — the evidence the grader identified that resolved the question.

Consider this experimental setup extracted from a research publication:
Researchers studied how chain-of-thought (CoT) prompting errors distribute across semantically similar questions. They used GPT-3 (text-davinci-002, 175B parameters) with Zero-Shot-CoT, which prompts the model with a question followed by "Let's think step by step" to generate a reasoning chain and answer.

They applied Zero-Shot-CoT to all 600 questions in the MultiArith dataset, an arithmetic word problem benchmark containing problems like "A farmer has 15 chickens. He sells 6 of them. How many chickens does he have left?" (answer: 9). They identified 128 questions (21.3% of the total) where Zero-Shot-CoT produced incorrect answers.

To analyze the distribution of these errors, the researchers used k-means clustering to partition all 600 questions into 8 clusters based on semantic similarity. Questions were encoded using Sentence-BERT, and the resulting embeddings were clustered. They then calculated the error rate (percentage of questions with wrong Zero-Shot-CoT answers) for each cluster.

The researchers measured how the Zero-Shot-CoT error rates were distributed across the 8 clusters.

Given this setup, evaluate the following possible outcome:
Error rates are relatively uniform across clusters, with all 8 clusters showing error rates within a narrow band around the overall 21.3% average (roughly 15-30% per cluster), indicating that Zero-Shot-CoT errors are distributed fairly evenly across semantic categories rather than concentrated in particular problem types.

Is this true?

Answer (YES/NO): NO